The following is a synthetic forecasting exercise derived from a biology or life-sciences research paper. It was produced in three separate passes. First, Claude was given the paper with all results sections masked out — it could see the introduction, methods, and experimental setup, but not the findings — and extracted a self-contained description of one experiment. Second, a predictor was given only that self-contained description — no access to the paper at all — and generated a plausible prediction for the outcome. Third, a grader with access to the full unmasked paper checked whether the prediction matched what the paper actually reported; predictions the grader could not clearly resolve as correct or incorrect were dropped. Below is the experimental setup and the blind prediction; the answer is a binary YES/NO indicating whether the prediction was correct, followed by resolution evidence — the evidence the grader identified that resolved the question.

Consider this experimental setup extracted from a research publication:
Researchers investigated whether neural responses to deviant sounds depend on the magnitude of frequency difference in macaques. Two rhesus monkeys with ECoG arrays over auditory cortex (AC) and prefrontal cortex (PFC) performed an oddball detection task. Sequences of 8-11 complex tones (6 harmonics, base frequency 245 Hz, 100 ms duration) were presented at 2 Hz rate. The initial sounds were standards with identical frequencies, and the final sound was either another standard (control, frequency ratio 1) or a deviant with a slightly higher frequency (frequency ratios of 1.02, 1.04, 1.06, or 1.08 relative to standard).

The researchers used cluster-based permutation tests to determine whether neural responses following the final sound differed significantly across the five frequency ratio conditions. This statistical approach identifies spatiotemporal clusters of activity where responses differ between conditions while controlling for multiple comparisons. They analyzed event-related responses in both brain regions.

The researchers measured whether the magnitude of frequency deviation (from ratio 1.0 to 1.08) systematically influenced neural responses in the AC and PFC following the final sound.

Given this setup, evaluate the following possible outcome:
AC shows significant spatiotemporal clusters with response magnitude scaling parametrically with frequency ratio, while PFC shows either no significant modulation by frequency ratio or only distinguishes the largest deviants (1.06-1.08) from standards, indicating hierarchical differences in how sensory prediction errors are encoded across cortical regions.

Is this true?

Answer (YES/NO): NO